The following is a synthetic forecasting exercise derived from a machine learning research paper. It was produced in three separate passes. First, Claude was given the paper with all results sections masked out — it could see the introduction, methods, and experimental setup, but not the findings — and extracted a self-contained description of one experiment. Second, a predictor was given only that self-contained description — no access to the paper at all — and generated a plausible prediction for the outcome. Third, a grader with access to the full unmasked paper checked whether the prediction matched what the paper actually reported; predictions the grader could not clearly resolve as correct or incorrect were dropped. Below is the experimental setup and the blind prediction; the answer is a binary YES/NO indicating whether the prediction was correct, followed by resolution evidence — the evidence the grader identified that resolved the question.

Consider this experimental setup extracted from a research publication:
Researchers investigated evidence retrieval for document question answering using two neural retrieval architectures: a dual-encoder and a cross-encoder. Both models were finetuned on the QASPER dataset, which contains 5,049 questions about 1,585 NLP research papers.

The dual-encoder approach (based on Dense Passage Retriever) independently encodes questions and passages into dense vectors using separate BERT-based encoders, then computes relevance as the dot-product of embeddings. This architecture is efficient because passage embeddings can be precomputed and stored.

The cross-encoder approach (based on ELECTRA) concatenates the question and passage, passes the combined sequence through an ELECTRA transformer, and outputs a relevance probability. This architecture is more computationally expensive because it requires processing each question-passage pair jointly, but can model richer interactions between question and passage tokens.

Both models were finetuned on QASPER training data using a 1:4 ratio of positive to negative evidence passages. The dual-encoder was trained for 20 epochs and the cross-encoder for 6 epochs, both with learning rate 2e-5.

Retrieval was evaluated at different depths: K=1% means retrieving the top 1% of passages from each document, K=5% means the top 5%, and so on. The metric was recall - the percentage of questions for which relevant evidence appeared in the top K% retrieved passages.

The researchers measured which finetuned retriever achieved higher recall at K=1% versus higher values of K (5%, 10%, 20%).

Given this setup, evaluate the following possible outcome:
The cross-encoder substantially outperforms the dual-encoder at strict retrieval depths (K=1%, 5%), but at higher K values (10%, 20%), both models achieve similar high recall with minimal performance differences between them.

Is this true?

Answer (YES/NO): NO